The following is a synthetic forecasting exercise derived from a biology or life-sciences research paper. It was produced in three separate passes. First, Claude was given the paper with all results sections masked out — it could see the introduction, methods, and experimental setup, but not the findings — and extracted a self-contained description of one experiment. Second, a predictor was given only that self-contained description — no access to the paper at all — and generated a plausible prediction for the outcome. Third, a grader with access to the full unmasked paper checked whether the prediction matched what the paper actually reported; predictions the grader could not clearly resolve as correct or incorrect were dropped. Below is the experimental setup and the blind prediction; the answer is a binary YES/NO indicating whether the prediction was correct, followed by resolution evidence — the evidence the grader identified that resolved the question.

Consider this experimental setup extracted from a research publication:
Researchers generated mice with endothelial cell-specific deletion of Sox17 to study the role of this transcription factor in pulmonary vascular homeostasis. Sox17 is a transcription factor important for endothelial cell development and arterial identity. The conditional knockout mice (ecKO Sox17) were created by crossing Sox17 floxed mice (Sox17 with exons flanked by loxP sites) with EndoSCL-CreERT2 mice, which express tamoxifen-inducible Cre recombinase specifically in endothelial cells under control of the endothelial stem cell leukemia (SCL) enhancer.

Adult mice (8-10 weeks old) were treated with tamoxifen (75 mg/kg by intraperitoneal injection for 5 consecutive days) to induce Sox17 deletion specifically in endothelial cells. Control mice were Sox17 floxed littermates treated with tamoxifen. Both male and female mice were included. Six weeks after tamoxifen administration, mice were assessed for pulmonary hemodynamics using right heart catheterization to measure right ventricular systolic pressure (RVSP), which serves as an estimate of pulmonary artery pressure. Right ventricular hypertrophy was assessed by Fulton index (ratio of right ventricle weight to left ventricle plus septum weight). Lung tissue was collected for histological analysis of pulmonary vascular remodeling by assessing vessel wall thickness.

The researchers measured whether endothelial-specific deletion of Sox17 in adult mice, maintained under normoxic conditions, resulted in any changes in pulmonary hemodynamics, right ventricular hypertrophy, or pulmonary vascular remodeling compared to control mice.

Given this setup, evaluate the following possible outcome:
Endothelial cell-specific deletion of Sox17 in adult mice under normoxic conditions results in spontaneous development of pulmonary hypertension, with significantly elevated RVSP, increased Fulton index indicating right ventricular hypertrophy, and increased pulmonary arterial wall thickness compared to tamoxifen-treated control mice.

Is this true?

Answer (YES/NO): NO